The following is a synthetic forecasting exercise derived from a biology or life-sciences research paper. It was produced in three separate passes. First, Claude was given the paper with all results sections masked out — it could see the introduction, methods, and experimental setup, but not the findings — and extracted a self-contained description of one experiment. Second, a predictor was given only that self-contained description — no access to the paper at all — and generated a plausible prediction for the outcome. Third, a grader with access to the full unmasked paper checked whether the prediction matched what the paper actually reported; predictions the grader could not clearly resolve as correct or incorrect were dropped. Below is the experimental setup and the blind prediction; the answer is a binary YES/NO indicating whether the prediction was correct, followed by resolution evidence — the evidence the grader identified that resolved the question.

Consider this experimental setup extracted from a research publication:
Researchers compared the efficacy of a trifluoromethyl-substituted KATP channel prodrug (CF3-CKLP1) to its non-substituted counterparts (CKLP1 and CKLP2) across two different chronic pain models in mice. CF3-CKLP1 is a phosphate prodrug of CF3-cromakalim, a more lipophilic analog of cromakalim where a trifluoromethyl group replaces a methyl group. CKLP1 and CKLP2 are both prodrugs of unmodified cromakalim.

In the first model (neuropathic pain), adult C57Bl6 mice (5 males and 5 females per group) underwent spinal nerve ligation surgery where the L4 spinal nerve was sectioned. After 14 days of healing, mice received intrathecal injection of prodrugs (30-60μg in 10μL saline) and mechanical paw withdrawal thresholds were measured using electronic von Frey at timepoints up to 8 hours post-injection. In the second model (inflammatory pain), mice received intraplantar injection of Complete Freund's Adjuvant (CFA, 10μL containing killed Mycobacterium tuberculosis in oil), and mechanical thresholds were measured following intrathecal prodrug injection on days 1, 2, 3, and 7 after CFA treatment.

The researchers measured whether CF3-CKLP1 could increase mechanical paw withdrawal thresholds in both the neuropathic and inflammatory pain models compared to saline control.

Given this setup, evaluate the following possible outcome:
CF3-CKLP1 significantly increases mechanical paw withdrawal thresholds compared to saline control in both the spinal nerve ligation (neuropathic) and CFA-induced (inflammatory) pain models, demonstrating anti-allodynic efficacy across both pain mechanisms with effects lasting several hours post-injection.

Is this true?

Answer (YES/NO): NO